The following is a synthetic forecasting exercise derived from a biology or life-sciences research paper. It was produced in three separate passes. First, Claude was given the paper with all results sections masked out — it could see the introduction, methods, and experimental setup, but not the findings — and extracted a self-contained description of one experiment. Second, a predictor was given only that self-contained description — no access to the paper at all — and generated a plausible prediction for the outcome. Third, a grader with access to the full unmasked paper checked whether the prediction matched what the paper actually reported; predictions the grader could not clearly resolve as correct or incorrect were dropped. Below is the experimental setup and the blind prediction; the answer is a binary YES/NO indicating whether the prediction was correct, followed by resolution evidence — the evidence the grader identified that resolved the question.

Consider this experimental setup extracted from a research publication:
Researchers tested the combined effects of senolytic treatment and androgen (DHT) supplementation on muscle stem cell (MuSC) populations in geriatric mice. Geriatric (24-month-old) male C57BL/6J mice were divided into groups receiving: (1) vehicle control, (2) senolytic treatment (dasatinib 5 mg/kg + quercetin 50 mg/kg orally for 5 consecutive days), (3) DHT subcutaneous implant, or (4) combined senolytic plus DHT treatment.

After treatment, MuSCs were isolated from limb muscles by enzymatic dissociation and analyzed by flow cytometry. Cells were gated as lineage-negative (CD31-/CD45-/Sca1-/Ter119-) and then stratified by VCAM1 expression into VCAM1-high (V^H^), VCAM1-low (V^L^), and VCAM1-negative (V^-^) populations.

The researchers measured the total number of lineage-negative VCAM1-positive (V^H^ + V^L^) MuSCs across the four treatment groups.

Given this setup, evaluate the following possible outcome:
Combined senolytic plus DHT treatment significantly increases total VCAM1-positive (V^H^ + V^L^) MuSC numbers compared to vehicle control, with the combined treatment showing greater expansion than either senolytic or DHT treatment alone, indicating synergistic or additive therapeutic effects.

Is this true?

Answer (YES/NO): NO